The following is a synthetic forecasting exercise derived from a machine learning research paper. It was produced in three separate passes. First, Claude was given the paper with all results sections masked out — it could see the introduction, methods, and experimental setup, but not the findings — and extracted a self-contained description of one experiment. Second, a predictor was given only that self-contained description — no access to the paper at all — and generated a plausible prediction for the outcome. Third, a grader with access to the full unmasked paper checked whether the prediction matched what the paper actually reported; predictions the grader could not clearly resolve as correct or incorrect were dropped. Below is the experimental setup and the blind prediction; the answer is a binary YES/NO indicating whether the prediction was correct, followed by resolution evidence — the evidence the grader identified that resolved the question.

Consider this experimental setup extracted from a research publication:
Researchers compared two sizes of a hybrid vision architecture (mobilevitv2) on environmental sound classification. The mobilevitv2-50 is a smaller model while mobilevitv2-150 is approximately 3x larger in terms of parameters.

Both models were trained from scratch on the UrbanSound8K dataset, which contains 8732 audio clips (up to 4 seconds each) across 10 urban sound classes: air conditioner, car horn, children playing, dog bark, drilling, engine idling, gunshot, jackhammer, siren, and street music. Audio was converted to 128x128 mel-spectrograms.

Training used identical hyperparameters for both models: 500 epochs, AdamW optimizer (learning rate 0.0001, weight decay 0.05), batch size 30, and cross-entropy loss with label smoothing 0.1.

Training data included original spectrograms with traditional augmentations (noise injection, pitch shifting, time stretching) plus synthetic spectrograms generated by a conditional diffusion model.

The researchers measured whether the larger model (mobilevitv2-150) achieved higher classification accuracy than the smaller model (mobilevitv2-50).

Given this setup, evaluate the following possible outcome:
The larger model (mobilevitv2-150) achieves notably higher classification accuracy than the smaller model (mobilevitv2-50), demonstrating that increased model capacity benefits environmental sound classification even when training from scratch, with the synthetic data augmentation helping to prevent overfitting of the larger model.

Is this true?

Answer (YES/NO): YES